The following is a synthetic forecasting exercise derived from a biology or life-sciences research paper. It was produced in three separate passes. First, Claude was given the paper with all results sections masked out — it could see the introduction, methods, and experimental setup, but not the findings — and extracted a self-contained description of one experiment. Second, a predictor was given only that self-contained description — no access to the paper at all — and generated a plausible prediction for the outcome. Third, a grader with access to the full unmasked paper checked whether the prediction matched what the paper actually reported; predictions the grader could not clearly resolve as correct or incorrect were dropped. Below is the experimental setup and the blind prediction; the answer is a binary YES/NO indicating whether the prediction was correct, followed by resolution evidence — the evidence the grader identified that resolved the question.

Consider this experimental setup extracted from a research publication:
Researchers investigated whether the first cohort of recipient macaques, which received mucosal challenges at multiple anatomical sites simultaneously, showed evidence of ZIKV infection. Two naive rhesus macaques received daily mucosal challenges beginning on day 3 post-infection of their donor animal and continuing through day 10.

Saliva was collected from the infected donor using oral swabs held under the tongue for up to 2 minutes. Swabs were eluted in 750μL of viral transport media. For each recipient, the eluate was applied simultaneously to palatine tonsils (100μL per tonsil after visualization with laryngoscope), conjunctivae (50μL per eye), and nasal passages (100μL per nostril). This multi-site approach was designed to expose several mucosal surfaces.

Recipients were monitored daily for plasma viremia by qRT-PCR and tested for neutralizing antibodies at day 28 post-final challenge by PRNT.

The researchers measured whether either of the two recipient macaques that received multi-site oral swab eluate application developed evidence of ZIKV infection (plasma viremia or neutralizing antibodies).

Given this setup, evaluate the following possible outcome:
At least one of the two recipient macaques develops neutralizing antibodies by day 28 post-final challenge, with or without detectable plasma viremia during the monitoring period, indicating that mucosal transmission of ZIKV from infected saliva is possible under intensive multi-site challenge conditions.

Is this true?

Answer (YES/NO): NO